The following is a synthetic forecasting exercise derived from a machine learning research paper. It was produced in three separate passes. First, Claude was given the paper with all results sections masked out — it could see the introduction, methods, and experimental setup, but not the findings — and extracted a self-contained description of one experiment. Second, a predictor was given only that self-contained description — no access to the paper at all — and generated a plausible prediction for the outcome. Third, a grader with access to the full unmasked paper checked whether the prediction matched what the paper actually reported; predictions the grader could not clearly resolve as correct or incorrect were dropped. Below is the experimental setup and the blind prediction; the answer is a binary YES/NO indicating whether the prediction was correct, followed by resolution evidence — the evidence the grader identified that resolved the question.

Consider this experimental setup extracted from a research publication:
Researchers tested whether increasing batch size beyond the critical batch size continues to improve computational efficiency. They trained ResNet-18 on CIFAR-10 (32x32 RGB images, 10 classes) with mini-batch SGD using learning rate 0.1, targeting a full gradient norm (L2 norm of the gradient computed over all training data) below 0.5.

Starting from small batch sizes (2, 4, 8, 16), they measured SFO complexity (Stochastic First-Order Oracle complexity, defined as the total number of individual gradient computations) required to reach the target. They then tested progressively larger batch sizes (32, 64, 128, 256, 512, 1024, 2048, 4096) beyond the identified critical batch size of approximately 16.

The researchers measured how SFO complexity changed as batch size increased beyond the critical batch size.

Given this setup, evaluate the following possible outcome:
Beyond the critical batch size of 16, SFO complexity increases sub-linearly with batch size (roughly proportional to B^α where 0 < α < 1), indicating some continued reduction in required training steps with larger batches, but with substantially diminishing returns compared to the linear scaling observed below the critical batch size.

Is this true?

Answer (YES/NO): NO